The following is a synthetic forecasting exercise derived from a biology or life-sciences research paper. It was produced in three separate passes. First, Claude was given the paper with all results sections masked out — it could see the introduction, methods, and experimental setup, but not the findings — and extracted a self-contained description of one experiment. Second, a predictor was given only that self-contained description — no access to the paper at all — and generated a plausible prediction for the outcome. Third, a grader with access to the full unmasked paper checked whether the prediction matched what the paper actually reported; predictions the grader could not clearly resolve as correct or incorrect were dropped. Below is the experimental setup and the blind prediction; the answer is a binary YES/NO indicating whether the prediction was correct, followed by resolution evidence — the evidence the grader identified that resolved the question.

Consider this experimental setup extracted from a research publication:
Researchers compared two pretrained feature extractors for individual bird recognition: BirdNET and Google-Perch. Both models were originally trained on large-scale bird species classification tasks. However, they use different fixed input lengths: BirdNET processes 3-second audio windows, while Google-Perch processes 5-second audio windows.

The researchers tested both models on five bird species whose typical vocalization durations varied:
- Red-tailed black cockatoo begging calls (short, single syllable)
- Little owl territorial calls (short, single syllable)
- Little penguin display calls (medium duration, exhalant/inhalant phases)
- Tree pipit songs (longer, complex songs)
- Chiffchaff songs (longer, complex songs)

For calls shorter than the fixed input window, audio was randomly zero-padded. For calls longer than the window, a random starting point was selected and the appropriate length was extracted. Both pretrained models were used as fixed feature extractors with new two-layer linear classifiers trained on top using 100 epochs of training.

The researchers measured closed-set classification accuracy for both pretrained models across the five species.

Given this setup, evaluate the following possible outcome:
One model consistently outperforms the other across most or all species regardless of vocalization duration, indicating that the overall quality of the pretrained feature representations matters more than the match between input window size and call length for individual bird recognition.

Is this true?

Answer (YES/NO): NO